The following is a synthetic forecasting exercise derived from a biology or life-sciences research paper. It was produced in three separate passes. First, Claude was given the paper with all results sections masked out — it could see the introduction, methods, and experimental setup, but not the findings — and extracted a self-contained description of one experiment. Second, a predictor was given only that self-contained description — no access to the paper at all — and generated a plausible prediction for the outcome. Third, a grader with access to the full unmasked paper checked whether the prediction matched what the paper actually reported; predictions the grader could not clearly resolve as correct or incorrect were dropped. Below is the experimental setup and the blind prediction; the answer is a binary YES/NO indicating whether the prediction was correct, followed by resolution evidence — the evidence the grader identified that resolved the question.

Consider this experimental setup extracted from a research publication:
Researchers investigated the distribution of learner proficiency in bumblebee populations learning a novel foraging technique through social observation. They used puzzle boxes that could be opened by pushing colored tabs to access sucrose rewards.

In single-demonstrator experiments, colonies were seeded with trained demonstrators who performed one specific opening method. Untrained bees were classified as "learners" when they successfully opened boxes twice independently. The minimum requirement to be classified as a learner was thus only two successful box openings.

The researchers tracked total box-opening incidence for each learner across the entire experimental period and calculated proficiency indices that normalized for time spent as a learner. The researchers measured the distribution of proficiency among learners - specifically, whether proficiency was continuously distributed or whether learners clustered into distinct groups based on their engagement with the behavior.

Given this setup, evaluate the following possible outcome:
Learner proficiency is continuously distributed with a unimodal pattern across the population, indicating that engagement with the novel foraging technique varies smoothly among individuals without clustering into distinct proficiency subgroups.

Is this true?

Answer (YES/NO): NO